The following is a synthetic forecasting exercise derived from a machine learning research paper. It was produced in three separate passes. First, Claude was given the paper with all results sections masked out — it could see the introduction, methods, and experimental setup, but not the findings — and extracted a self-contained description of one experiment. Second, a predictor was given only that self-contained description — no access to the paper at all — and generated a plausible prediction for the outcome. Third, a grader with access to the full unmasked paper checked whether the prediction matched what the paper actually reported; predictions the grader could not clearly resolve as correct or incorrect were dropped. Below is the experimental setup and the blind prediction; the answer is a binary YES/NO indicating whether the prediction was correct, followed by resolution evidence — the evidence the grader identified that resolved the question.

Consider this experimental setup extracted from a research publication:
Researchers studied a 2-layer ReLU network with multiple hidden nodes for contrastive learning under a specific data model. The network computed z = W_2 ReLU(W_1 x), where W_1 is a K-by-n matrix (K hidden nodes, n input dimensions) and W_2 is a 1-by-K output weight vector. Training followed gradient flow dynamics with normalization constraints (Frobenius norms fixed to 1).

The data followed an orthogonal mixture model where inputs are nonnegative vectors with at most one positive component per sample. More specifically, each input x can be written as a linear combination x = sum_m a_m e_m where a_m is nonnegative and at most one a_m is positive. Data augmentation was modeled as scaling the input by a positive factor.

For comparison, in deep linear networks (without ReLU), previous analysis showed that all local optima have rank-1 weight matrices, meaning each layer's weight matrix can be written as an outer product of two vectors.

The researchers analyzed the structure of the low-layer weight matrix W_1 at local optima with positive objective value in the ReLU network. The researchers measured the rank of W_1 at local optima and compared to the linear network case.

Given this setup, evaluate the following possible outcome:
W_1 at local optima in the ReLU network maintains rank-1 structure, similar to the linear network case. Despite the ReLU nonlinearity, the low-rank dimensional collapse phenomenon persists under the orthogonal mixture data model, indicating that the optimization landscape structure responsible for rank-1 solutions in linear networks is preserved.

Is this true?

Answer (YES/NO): NO